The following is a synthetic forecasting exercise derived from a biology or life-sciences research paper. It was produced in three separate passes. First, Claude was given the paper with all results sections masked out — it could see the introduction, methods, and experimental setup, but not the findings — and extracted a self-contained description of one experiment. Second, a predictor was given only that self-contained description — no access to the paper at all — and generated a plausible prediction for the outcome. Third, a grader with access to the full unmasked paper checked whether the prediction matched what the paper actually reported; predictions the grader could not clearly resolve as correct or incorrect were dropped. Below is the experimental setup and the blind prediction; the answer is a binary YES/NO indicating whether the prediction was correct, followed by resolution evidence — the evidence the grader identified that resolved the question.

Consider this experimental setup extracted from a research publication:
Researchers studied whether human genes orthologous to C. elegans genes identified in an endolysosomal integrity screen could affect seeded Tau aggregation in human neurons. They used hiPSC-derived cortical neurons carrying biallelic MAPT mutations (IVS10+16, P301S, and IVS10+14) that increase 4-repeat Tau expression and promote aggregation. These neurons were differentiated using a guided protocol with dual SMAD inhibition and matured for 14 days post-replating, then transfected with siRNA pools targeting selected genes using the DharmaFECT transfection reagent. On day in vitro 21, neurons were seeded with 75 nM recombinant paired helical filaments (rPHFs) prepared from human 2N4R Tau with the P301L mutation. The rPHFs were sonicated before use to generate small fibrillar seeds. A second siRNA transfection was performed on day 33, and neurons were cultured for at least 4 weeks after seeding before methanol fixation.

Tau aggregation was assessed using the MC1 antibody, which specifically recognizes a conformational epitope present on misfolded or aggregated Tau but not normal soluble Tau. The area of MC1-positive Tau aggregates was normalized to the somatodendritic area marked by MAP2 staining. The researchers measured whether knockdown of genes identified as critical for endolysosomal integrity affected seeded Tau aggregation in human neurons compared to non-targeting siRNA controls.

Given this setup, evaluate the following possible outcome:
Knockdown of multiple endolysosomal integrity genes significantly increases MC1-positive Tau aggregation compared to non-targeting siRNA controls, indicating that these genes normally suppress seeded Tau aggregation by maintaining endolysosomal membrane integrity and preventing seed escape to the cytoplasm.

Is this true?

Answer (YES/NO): YES